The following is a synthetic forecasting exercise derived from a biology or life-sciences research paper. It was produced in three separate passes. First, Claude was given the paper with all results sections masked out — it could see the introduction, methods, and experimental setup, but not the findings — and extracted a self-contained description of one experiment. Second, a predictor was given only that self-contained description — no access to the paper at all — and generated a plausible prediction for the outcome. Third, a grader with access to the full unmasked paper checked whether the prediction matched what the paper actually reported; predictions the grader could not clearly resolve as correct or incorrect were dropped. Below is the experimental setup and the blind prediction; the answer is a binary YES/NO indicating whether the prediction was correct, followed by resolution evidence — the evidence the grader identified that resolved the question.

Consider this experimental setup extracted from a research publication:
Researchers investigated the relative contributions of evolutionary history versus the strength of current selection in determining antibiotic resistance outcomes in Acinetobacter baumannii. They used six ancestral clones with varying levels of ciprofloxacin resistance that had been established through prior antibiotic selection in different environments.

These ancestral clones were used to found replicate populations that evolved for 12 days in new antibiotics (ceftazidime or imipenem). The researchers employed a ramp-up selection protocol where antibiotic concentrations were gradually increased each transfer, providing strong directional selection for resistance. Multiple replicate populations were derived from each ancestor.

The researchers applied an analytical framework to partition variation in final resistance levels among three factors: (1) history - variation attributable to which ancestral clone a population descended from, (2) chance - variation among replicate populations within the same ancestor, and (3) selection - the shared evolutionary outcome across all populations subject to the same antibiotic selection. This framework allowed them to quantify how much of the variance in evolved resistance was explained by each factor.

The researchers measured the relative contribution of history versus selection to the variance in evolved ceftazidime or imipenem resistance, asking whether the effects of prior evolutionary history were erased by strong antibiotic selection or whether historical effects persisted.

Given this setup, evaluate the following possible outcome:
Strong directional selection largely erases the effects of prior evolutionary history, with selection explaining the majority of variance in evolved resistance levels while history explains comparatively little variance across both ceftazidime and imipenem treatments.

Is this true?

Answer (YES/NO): NO